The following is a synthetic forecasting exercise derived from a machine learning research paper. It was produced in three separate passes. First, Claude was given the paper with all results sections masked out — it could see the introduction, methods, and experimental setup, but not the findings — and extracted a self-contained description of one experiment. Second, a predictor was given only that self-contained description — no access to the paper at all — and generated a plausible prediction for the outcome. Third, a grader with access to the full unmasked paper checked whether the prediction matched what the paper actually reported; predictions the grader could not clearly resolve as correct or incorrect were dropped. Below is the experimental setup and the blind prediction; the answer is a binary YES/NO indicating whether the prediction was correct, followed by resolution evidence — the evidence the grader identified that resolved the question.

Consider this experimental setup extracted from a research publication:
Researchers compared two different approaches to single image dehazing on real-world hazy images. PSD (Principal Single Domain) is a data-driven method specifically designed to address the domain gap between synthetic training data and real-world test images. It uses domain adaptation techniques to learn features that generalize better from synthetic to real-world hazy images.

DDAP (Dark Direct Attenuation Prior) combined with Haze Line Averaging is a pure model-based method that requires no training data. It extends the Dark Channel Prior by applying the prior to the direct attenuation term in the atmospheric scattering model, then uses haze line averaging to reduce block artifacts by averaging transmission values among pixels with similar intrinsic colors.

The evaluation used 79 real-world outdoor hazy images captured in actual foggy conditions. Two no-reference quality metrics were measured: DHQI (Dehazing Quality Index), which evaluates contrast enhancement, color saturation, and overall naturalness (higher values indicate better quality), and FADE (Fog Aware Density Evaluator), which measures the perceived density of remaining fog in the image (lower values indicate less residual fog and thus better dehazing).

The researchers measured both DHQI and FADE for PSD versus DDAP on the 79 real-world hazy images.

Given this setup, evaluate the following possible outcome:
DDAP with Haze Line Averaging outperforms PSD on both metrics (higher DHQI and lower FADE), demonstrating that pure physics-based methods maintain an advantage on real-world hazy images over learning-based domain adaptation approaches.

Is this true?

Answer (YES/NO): YES